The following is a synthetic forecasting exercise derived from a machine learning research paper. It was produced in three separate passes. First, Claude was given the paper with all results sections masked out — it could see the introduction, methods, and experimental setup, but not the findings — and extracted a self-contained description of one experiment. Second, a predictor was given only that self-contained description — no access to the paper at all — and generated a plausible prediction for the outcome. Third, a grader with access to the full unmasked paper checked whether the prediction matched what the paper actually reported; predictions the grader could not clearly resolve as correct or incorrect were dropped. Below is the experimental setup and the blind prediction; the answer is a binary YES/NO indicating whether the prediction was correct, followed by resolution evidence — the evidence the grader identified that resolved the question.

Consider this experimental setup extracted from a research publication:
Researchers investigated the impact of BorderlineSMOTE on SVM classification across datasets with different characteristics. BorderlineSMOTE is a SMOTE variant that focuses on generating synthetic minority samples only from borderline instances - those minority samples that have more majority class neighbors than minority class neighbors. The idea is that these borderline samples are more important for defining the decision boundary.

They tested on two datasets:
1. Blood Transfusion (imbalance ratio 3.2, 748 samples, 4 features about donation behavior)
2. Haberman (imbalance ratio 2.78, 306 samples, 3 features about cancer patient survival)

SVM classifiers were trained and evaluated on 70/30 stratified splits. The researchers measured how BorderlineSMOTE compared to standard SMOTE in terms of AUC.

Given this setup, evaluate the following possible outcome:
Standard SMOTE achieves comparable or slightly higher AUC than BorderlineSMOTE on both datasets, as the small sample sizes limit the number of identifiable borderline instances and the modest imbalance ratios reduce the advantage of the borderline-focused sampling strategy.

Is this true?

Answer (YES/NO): NO